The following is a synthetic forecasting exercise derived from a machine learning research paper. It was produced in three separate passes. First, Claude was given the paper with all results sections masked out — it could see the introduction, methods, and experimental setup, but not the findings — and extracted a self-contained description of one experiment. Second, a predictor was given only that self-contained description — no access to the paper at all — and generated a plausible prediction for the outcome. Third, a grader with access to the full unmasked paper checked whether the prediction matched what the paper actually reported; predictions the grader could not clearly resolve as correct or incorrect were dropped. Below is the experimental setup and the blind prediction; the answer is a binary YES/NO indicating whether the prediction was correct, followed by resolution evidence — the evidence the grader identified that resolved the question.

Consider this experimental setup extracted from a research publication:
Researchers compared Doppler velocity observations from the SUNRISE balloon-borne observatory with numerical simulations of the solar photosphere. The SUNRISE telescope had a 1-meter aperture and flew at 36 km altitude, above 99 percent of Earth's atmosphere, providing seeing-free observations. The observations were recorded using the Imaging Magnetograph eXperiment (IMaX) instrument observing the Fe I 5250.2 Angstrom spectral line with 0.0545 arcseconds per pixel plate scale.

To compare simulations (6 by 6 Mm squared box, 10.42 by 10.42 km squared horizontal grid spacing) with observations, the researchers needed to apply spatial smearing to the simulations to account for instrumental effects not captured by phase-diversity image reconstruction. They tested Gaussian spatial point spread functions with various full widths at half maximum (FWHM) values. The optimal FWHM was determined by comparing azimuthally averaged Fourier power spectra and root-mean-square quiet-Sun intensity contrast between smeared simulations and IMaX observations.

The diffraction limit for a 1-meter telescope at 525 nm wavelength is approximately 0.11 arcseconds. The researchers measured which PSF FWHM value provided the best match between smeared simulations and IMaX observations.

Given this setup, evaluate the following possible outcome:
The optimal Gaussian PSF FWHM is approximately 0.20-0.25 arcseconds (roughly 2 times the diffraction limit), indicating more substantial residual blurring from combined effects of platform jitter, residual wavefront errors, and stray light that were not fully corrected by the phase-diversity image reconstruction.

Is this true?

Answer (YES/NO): NO